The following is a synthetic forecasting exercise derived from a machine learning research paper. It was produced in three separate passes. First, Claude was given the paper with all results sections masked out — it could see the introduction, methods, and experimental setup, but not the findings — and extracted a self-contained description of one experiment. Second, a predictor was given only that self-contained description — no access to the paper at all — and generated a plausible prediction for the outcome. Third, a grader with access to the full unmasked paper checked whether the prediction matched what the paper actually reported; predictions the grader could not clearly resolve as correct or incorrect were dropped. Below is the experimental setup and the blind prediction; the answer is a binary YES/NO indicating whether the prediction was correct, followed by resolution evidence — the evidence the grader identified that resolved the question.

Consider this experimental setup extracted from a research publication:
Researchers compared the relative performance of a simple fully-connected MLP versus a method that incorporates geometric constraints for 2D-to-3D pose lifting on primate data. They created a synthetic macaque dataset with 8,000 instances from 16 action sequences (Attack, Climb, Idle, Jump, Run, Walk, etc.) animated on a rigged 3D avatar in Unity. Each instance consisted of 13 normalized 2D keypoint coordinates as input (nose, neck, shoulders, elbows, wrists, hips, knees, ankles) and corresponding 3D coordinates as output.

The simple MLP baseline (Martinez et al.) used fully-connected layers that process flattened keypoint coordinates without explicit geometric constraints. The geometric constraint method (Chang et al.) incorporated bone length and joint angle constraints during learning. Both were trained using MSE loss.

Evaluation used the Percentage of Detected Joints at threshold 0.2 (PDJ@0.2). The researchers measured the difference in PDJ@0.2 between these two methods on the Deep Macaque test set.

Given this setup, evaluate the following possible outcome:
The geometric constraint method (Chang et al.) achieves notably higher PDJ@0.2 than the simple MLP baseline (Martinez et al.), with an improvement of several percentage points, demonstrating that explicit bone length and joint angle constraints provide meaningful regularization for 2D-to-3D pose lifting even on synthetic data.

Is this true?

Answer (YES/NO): NO